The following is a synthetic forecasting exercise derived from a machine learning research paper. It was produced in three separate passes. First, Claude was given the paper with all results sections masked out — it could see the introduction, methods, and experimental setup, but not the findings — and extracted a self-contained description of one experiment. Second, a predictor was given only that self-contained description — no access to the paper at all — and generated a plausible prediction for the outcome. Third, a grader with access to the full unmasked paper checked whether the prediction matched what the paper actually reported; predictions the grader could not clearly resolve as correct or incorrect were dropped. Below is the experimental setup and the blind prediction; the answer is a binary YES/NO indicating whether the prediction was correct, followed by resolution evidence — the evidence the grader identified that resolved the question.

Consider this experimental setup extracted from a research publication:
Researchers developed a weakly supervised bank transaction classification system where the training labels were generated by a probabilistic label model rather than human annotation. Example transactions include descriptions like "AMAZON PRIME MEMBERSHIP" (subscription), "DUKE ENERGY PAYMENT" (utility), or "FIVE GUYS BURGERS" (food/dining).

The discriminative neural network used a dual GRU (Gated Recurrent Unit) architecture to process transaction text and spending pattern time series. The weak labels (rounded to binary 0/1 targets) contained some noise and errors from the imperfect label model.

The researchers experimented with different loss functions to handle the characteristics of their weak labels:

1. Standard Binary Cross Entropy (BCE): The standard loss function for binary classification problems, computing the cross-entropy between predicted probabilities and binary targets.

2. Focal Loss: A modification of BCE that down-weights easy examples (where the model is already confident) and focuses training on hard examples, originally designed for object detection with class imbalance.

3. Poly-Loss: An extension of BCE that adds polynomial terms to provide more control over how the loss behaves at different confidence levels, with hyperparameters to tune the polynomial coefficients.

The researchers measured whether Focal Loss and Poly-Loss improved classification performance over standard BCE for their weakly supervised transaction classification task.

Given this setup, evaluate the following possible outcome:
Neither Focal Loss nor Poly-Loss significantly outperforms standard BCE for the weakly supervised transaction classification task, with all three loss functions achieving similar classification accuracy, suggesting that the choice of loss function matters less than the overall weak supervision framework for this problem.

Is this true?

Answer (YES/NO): YES